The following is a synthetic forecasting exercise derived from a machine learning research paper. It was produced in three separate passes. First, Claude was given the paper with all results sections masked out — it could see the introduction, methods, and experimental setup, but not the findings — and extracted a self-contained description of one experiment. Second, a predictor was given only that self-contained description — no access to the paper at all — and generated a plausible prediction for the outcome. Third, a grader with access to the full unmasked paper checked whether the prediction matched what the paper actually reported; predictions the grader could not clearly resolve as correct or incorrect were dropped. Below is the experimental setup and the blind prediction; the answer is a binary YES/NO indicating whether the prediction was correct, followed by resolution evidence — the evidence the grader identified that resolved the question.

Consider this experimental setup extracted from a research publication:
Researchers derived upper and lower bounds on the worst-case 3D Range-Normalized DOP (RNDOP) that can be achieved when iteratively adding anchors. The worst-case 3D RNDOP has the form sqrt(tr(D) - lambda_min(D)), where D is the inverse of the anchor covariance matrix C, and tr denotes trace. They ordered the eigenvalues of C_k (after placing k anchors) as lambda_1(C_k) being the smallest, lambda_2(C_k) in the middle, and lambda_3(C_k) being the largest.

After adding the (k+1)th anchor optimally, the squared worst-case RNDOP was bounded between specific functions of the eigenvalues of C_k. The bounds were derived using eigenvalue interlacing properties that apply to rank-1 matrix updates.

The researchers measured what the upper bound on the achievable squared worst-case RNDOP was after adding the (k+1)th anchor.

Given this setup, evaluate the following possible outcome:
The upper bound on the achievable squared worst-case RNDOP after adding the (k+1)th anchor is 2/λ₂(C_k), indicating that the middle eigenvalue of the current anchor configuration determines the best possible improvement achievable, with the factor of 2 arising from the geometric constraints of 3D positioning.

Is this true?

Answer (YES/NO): NO